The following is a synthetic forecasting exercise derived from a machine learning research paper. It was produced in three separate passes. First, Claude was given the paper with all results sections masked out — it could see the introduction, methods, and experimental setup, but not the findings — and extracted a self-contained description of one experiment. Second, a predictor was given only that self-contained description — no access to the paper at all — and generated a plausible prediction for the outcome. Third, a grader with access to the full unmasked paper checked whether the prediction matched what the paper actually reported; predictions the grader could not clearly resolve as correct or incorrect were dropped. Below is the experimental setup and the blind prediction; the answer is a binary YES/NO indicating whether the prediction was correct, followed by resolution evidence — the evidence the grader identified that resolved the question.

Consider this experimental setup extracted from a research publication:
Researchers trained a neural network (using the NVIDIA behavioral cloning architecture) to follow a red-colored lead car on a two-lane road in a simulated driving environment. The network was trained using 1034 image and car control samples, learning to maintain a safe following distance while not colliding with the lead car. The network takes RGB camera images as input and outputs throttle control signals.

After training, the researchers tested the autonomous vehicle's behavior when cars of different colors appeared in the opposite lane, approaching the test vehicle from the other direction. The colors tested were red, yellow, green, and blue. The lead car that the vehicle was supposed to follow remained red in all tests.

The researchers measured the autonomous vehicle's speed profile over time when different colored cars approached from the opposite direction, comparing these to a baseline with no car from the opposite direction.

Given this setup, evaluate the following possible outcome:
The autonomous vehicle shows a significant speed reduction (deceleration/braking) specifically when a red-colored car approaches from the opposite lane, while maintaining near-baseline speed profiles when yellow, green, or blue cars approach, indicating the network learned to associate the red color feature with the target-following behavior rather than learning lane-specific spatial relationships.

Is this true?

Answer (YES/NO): NO